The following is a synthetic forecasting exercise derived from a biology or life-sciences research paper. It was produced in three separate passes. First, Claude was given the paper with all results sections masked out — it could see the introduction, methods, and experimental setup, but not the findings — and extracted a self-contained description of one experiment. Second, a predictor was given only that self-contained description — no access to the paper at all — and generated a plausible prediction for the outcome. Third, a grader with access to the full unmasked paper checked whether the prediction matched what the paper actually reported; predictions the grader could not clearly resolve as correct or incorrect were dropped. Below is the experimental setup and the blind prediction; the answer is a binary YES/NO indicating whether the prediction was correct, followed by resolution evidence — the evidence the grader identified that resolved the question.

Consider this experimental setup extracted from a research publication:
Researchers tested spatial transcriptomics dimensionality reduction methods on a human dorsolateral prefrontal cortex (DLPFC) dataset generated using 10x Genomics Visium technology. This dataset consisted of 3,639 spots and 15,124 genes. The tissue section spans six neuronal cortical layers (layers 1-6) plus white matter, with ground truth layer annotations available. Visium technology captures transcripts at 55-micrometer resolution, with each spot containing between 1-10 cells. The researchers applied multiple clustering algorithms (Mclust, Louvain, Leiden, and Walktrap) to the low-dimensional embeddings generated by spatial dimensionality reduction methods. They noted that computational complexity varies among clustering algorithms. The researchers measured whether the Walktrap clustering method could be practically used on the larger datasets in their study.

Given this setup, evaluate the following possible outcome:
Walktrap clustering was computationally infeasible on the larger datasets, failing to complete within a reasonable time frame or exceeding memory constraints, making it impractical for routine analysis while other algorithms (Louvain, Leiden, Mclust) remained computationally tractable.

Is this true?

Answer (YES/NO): NO